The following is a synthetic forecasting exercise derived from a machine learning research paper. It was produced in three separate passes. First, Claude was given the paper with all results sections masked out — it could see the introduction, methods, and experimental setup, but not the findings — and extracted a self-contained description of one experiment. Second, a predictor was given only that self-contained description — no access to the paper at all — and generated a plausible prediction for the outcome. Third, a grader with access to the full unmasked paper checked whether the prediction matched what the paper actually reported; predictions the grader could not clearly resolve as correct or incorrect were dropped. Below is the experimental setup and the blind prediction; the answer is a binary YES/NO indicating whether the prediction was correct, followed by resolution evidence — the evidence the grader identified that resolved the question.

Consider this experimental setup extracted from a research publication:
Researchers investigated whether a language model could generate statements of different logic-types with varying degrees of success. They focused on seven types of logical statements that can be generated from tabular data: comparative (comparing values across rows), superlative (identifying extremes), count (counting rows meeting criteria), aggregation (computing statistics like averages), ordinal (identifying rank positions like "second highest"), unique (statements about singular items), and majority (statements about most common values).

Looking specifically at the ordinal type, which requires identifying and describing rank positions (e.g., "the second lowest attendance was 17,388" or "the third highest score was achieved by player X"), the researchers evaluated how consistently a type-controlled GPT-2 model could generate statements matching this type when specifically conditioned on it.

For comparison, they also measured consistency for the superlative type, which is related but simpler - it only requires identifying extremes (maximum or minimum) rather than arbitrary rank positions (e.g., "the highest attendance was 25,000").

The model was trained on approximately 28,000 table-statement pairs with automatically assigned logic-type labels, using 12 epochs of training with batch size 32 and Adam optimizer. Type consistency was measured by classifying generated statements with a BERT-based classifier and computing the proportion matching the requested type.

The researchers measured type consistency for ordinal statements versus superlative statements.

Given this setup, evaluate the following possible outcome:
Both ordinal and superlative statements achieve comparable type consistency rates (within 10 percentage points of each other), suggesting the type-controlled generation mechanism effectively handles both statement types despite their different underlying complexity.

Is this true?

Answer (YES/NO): NO